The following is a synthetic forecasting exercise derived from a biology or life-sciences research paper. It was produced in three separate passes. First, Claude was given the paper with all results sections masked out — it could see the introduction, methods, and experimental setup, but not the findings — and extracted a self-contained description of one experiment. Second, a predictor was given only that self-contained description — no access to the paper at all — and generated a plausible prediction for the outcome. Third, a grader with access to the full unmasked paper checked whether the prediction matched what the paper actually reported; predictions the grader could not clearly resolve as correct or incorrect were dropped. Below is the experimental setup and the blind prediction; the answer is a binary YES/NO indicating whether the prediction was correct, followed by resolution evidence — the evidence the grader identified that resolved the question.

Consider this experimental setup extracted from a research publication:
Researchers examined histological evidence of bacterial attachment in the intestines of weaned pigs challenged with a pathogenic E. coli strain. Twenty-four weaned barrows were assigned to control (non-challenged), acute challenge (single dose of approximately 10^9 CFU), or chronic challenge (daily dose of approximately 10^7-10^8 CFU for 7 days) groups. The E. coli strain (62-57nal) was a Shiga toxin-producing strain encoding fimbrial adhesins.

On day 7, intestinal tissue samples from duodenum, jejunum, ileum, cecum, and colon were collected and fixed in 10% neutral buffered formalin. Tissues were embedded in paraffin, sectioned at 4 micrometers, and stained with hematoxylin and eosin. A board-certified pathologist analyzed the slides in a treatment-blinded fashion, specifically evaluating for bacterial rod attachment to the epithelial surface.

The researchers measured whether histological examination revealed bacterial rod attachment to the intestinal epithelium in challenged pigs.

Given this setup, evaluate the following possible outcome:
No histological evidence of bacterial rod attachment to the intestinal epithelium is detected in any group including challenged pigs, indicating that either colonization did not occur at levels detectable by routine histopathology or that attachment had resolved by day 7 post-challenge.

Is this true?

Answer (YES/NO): NO